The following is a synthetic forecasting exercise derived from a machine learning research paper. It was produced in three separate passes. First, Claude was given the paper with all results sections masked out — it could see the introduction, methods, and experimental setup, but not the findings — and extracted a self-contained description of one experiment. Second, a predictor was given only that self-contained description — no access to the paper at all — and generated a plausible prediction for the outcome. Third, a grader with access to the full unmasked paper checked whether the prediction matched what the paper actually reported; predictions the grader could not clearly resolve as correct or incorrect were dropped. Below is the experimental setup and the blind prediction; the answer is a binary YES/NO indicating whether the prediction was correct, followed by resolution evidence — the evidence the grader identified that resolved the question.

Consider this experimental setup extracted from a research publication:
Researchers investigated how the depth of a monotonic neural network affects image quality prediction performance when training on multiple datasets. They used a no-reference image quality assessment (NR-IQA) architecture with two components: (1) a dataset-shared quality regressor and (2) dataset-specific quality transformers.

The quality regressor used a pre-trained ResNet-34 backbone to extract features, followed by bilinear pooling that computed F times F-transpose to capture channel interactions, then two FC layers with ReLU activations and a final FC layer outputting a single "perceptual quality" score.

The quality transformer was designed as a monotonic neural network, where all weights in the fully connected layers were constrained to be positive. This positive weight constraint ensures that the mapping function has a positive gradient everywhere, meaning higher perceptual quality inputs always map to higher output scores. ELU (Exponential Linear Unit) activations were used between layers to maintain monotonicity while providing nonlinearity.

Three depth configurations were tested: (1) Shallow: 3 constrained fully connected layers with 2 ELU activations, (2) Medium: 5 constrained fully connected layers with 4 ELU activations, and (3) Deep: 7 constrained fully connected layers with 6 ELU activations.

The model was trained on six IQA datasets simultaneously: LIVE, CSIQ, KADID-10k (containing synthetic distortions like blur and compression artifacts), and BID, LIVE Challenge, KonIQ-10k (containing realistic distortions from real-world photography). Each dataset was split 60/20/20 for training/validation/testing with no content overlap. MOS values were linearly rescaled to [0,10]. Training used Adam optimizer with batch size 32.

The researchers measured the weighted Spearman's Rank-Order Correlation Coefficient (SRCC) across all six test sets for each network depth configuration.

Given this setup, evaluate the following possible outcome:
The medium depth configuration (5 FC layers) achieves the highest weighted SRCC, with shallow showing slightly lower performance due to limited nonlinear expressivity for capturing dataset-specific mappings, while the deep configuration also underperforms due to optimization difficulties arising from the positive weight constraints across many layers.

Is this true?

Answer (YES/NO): NO